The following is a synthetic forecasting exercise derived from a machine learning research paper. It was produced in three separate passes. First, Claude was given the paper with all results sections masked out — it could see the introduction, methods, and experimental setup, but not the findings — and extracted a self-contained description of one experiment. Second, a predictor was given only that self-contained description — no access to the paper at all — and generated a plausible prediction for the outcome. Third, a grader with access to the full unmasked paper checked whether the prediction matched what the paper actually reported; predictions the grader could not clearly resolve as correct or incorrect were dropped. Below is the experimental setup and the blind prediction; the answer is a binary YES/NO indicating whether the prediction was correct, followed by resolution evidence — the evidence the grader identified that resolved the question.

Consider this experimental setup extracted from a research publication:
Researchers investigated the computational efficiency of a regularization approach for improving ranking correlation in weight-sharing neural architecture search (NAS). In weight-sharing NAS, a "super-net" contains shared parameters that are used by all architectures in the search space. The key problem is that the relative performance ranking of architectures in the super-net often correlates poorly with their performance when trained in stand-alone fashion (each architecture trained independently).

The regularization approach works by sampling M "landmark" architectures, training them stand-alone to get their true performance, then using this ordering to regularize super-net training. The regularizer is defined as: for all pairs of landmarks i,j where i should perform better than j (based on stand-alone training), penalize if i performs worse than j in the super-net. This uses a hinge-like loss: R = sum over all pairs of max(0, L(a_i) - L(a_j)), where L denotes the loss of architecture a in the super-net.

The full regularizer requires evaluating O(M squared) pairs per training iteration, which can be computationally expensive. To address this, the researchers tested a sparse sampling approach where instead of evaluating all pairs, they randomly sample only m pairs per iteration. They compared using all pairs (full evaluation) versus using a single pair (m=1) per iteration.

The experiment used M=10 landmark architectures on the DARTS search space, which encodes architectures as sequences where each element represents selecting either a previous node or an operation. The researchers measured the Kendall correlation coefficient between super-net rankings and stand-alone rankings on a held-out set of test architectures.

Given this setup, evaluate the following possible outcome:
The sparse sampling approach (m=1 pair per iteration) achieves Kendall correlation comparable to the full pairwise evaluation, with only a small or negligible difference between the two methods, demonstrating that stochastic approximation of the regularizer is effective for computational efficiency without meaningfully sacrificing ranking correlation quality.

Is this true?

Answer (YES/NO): YES